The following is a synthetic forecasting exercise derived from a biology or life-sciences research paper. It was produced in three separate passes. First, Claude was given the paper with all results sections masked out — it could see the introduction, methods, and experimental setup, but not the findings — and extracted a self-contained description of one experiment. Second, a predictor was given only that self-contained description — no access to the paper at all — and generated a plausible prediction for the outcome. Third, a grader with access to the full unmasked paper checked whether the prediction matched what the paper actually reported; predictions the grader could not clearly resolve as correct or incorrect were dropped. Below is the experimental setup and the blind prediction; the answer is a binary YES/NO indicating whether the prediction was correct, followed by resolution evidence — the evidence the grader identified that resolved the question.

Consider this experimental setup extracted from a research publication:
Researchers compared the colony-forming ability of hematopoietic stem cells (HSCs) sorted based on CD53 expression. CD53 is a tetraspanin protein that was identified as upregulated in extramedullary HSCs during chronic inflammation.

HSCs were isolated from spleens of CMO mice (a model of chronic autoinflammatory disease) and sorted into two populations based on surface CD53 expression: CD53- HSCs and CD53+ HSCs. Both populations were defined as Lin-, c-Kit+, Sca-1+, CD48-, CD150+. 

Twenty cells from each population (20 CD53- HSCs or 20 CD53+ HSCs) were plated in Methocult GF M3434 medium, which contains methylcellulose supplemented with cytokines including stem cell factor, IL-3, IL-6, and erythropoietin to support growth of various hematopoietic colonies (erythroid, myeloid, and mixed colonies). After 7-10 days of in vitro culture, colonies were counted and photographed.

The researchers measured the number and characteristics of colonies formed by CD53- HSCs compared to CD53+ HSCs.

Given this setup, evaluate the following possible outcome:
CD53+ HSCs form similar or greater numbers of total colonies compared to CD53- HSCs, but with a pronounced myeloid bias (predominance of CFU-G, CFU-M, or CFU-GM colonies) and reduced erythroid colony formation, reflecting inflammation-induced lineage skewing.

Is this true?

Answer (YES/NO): NO